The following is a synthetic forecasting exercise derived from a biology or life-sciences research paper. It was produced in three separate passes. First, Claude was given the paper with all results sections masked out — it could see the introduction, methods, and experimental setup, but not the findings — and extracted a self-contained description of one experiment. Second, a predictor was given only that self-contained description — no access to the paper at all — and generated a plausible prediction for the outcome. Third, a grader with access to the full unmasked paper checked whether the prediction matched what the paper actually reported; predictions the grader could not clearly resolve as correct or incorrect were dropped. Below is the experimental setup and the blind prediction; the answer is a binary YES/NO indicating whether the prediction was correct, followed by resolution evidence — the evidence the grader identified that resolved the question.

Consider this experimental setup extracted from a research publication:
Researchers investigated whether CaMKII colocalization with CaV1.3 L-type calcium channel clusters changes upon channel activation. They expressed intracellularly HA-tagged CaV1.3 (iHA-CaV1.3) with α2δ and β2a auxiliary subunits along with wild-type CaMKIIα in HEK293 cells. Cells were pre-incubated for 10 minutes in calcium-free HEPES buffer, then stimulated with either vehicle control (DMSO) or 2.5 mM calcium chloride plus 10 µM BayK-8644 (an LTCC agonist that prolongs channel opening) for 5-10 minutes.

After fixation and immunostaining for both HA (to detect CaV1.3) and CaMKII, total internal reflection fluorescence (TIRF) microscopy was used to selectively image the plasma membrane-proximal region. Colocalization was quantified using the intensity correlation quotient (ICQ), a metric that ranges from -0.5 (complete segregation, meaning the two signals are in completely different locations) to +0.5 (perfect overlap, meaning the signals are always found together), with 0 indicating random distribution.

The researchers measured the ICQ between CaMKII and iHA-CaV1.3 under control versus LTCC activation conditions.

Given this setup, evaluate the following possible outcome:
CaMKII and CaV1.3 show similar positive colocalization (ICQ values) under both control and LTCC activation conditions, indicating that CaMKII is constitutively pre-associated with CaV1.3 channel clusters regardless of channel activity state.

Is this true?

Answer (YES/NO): NO